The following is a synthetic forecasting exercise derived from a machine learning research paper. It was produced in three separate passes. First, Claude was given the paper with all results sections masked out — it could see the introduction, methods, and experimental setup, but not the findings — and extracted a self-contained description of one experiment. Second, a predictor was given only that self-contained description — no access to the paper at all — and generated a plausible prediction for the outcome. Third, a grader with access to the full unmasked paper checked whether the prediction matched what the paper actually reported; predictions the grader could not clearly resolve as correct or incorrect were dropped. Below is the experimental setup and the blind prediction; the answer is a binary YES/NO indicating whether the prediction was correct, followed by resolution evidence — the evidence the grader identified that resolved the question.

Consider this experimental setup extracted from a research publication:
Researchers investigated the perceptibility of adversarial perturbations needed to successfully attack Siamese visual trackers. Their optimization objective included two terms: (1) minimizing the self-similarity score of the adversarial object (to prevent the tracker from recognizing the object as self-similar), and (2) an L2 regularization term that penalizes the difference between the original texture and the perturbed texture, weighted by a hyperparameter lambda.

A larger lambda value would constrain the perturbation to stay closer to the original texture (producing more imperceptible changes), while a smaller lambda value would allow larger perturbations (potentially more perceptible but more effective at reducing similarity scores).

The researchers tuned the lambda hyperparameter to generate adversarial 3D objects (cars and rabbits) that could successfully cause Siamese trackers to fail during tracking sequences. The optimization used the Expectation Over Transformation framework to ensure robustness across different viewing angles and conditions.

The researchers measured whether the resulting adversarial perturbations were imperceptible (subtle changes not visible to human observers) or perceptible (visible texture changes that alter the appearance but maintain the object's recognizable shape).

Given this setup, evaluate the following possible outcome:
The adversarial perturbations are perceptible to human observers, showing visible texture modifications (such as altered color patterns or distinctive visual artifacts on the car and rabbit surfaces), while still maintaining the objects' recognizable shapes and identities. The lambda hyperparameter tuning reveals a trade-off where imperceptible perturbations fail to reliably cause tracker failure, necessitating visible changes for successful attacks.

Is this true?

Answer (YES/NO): YES